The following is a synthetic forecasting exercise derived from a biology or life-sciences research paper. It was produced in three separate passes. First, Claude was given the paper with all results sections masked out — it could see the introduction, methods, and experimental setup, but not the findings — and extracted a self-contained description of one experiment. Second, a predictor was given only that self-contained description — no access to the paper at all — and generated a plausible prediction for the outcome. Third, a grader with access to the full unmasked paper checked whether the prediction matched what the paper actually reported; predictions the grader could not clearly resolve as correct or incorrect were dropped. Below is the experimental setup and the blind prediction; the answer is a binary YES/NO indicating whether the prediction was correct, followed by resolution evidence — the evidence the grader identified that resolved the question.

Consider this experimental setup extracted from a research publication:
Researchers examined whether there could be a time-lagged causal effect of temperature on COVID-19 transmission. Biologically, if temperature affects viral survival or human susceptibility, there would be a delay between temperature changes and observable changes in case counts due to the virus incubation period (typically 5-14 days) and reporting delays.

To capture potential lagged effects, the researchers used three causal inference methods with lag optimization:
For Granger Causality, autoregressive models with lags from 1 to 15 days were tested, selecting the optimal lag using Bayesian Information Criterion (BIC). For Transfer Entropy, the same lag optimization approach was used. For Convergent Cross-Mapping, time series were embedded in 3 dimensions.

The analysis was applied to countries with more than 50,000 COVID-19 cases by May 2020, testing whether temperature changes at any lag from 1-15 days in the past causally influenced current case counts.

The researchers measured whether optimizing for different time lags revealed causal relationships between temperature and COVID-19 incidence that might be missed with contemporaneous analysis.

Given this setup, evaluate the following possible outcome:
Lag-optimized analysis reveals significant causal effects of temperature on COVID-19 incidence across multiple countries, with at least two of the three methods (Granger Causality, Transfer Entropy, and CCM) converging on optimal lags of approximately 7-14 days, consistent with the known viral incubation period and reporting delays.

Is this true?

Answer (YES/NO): NO